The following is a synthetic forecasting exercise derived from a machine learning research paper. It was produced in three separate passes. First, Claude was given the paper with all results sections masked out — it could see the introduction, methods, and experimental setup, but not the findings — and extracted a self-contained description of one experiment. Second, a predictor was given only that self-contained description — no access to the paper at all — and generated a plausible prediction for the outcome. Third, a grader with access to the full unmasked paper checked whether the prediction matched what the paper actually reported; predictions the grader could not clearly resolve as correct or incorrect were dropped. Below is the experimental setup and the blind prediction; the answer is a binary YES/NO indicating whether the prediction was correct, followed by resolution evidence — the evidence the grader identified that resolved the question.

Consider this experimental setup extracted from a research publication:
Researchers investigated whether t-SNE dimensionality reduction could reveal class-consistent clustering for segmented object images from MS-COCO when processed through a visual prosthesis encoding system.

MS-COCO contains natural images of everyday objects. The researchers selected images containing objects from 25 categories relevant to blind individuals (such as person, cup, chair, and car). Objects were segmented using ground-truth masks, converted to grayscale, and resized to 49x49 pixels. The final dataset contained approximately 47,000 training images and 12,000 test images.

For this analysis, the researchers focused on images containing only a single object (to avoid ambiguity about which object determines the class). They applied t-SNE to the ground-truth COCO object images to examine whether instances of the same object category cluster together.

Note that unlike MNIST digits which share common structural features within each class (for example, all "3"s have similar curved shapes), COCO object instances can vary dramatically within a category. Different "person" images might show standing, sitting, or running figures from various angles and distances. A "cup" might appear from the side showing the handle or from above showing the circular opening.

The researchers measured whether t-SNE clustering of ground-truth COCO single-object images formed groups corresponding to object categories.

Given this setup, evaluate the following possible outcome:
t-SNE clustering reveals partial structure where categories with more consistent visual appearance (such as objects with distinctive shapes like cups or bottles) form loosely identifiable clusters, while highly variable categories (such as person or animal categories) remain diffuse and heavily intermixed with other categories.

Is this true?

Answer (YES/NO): NO